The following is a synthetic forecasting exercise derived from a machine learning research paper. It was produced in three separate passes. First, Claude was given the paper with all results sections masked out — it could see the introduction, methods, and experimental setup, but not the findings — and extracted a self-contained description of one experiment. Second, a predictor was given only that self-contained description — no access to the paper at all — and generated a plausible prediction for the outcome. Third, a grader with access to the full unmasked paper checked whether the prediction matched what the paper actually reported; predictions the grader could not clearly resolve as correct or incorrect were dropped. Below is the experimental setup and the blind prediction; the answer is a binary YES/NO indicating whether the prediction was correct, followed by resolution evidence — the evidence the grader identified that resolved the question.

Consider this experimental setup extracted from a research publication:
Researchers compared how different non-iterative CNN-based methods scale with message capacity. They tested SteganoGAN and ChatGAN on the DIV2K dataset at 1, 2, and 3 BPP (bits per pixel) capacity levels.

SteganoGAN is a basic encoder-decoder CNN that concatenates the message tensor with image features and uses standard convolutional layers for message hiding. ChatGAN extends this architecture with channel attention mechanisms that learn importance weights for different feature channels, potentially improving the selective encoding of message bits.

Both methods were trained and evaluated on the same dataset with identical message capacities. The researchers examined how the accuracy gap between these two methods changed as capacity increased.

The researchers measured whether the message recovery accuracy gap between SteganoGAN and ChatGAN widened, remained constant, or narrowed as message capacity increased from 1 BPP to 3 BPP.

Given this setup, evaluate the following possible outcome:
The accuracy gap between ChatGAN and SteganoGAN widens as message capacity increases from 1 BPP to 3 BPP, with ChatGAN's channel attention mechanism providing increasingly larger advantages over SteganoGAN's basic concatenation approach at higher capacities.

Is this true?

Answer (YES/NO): YES